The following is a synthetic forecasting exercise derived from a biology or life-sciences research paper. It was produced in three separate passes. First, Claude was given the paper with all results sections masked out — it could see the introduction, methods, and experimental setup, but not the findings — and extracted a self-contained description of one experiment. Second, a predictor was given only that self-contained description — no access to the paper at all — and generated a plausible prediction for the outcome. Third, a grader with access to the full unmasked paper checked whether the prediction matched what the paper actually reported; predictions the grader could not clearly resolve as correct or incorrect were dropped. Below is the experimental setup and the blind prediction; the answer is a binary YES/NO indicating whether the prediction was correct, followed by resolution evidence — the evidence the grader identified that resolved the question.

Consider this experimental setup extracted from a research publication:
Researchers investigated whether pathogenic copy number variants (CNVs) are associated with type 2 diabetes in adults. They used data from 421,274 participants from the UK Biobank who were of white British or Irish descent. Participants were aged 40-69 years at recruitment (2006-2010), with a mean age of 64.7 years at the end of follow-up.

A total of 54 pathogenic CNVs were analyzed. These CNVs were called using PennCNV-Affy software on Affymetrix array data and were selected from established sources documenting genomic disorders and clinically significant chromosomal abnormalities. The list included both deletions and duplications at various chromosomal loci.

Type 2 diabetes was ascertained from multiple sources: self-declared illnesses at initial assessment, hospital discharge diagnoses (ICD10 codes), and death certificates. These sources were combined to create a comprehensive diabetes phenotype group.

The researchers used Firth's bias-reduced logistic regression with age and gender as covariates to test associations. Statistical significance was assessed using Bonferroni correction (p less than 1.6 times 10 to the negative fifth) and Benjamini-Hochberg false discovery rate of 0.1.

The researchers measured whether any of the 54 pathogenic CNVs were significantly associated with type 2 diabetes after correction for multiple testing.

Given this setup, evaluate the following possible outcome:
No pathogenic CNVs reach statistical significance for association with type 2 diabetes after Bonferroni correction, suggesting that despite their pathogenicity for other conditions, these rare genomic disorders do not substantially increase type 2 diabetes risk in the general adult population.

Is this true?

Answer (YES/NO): NO